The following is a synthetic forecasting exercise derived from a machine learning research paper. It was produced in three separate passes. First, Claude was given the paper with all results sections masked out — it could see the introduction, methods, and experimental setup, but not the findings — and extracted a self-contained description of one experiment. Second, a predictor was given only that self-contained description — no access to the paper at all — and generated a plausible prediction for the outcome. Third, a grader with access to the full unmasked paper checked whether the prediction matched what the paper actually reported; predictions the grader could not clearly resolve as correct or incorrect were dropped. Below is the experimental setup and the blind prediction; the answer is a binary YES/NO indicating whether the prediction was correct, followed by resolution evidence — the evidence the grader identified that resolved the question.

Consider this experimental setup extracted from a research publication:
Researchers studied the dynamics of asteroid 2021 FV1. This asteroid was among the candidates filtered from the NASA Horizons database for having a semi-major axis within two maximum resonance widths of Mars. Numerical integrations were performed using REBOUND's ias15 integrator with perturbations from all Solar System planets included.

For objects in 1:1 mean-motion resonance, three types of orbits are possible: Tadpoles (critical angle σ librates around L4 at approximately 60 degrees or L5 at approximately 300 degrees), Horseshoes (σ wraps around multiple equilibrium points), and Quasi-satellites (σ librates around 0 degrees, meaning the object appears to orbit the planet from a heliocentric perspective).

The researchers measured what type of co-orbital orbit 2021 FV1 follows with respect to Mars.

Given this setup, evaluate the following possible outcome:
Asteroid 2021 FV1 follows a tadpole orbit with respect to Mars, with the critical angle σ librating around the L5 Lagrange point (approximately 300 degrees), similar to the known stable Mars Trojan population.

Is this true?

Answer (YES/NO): NO